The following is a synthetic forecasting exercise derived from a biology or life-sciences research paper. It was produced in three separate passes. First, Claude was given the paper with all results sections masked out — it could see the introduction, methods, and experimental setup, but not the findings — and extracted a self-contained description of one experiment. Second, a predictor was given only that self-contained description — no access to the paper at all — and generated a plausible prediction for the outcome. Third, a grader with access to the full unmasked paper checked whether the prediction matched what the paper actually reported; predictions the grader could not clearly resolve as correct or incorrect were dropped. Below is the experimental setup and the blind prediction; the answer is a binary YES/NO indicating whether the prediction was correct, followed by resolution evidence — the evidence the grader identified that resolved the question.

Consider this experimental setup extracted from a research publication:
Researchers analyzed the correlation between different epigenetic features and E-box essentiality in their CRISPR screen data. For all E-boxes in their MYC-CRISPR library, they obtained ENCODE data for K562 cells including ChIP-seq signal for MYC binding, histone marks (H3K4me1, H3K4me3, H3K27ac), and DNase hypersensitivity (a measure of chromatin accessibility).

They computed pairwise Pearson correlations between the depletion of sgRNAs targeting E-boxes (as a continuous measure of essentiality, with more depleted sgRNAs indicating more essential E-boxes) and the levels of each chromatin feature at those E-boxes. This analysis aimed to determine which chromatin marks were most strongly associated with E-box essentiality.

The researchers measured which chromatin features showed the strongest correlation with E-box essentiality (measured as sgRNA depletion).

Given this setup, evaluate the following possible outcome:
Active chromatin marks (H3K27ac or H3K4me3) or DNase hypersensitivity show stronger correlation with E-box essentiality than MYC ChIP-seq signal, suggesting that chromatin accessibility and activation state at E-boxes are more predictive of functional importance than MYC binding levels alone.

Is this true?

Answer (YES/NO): NO